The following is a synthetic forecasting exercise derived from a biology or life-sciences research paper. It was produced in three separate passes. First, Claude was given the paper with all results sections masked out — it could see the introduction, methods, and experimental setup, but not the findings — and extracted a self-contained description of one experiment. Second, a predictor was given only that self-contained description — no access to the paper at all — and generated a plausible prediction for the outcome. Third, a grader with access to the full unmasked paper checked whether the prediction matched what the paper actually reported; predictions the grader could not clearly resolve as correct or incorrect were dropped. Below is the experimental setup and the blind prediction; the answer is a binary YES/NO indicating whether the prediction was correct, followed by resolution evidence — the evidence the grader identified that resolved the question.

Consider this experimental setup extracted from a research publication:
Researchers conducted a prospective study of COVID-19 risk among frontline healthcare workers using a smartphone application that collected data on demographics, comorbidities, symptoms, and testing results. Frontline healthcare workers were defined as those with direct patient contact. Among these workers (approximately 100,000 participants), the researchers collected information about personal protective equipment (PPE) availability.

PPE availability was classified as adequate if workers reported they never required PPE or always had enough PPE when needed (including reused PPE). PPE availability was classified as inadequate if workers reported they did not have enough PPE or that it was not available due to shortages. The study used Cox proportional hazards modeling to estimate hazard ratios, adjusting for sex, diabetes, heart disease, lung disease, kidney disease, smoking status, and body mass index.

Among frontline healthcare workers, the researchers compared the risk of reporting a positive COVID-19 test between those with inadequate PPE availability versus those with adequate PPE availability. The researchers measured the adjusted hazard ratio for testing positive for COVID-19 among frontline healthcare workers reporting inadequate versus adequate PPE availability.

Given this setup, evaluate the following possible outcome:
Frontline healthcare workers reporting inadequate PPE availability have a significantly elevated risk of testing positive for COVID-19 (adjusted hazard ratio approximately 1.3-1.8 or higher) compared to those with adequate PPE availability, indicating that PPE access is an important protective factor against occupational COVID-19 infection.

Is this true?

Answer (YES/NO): NO